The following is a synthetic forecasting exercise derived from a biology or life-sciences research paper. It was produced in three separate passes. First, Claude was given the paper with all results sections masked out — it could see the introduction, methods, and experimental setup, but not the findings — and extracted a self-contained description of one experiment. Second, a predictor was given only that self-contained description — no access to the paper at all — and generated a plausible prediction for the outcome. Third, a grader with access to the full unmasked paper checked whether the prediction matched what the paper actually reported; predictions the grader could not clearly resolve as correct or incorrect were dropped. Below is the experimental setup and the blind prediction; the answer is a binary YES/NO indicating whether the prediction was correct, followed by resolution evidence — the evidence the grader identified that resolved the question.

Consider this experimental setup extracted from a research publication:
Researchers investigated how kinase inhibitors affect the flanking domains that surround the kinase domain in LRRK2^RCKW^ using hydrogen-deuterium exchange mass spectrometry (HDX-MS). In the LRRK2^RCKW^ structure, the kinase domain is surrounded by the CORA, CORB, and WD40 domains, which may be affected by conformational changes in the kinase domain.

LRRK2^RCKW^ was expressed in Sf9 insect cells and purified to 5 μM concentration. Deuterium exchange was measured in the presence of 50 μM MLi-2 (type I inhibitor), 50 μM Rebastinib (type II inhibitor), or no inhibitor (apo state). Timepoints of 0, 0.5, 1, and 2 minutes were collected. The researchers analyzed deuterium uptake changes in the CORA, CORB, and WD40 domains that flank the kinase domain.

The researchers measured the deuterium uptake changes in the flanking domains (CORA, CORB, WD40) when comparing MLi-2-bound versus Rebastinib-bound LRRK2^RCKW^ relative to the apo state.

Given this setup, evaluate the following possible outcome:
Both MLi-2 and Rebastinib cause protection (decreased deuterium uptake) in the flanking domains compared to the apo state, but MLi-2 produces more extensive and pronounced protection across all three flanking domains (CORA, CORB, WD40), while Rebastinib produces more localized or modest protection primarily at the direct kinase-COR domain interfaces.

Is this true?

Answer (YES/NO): NO